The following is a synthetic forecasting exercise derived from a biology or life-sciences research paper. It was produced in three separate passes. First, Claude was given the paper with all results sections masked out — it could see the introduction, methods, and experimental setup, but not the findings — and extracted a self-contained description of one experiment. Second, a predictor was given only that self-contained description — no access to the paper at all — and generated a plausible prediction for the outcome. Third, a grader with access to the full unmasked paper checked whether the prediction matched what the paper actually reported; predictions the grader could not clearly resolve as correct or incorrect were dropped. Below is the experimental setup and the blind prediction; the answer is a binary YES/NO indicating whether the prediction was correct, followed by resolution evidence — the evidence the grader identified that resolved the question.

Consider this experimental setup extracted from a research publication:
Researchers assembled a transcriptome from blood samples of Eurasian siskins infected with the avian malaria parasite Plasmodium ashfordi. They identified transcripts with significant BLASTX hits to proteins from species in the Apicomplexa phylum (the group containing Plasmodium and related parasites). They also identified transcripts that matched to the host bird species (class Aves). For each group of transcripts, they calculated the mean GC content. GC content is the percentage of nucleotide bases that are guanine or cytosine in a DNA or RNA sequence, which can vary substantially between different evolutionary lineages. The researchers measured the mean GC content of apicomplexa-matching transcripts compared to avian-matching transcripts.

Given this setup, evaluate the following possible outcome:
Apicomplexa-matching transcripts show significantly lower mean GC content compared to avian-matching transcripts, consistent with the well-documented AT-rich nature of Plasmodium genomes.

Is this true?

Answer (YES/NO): YES